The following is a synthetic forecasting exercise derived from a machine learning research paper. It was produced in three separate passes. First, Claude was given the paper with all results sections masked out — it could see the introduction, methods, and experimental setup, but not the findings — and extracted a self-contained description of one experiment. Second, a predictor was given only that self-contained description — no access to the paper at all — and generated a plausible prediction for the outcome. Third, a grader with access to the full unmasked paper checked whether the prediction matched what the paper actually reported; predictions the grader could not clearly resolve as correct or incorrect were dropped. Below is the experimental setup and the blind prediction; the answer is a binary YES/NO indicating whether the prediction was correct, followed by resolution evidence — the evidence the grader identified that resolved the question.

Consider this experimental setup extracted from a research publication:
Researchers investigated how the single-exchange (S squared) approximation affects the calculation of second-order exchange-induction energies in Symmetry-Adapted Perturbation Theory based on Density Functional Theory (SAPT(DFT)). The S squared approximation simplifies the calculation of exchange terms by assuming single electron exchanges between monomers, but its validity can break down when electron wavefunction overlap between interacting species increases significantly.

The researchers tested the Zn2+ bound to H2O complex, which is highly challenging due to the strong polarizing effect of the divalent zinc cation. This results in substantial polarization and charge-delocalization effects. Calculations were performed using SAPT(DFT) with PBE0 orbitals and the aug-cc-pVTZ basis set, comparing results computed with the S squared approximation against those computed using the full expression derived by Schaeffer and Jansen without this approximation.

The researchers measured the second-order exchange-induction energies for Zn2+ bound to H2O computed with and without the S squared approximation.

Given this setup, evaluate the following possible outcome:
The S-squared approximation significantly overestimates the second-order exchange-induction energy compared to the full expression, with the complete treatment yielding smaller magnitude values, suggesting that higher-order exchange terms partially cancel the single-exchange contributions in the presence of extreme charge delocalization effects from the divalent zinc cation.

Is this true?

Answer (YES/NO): NO